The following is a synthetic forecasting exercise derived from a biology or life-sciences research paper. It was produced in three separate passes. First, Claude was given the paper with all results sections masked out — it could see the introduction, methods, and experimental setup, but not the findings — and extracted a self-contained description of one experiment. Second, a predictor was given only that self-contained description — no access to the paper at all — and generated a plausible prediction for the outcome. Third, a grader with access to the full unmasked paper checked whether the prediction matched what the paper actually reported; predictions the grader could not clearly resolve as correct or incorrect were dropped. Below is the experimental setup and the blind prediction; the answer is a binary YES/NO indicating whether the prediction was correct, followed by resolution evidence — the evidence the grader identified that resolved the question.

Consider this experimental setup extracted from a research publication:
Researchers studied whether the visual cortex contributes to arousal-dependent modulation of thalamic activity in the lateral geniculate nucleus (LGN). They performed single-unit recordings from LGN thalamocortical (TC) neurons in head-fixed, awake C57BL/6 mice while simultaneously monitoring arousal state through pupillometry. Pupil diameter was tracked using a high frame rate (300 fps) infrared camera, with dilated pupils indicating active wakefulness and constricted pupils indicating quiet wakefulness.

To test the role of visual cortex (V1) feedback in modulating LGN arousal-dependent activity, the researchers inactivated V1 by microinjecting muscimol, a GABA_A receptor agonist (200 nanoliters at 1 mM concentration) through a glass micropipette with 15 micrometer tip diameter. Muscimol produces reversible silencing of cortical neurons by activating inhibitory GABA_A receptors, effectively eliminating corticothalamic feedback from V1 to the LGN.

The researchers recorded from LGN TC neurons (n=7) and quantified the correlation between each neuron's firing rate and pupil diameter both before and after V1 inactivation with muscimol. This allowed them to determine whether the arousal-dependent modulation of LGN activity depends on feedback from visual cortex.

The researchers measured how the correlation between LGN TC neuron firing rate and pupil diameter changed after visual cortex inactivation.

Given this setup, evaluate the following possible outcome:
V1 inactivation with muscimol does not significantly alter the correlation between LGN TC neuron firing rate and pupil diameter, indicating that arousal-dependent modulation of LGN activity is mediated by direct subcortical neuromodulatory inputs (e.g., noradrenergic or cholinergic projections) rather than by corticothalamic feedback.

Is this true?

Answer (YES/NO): NO